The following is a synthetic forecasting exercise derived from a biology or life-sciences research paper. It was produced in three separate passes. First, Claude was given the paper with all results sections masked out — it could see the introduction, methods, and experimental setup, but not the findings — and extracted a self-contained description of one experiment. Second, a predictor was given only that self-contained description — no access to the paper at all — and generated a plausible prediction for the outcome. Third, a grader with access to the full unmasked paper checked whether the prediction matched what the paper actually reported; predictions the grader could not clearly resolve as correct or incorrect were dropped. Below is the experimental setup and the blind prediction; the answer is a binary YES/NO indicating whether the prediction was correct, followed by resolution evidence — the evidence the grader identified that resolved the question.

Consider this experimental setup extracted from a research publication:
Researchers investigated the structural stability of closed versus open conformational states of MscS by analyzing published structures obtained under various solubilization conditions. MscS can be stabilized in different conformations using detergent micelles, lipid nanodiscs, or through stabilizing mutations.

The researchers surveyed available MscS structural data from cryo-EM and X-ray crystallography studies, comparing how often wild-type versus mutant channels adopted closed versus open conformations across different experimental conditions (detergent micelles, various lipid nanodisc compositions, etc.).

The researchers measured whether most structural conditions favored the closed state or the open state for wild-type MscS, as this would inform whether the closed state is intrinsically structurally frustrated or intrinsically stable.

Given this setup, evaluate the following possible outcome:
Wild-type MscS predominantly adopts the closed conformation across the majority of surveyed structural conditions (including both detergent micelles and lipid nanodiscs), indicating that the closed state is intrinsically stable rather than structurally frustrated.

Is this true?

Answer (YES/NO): YES